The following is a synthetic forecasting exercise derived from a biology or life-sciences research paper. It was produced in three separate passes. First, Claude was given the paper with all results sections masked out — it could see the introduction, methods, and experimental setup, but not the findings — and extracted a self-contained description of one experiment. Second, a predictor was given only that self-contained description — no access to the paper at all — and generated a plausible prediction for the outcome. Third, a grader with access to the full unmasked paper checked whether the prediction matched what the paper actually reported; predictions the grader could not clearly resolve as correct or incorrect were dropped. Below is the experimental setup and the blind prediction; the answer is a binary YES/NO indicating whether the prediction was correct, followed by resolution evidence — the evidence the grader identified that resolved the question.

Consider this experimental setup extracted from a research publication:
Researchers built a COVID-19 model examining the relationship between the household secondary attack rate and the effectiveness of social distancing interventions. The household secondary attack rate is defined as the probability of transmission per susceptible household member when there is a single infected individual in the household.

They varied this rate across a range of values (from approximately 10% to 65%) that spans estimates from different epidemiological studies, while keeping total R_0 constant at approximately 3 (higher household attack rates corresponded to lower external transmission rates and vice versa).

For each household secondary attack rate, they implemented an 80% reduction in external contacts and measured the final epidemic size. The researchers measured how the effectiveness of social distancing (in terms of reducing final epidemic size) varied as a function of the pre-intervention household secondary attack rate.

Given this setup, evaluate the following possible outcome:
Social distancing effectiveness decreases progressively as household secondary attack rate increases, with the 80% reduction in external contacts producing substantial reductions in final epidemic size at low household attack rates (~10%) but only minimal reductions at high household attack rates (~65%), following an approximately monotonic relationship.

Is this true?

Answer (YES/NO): NO